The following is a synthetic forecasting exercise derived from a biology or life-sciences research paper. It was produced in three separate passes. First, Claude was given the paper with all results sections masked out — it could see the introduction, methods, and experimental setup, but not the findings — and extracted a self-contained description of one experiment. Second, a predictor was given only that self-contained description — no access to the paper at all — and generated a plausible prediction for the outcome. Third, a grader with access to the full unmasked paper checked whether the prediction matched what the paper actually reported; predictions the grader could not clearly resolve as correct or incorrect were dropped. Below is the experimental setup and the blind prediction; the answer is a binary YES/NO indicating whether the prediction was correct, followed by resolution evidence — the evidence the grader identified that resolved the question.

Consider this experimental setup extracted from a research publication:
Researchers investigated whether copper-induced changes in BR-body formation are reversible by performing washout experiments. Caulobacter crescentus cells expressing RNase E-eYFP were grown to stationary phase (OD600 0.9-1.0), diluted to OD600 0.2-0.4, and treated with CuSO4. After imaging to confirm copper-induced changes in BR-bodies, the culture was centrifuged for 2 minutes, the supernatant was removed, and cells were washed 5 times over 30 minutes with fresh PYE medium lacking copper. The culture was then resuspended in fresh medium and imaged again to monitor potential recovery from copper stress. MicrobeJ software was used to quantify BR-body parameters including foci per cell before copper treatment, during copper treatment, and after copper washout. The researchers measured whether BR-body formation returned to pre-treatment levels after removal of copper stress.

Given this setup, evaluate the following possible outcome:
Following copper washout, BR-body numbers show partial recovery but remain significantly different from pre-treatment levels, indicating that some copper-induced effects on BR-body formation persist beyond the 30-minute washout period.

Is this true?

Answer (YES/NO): NO